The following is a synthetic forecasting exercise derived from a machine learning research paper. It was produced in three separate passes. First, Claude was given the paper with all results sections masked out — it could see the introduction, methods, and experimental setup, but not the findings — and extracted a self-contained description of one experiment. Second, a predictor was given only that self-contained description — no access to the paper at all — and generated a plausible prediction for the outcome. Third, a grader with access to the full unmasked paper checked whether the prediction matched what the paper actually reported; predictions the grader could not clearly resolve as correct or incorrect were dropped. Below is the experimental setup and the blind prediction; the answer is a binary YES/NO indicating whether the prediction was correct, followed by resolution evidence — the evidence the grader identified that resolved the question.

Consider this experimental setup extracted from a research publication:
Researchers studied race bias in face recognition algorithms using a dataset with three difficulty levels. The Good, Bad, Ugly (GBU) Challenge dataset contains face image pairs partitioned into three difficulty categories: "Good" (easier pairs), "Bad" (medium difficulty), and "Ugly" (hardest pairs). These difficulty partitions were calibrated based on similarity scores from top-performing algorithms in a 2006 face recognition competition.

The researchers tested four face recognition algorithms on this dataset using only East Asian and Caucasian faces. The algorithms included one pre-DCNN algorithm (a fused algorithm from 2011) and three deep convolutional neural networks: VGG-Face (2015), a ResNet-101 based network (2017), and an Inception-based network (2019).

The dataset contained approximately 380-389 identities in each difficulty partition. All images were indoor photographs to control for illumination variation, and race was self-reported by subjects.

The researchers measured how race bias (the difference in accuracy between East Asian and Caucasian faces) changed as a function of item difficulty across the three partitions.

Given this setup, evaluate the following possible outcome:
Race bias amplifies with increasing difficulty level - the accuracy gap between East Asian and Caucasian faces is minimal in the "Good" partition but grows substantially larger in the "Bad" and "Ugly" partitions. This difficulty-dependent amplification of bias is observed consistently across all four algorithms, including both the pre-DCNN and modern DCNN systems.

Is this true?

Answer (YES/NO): NO